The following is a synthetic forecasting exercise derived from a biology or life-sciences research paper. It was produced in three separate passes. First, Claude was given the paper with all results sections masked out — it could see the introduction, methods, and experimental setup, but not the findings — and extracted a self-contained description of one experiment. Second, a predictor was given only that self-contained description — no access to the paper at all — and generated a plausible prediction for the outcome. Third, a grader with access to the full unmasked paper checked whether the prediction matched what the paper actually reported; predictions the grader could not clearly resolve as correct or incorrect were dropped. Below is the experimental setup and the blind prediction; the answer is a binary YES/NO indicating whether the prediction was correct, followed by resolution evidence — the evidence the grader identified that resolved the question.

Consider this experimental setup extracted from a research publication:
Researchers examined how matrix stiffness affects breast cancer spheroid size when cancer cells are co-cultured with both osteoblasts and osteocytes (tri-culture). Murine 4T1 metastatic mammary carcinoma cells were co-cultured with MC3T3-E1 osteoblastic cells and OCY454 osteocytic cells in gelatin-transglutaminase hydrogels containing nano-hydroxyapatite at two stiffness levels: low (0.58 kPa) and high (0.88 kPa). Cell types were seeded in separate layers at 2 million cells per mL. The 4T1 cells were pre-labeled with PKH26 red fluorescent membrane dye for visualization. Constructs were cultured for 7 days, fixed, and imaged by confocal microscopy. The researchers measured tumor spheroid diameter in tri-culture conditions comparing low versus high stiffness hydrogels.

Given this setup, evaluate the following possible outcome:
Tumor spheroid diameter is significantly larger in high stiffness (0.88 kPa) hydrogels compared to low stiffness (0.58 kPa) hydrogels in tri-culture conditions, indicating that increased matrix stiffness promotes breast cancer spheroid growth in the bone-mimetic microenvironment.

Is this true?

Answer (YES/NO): NO